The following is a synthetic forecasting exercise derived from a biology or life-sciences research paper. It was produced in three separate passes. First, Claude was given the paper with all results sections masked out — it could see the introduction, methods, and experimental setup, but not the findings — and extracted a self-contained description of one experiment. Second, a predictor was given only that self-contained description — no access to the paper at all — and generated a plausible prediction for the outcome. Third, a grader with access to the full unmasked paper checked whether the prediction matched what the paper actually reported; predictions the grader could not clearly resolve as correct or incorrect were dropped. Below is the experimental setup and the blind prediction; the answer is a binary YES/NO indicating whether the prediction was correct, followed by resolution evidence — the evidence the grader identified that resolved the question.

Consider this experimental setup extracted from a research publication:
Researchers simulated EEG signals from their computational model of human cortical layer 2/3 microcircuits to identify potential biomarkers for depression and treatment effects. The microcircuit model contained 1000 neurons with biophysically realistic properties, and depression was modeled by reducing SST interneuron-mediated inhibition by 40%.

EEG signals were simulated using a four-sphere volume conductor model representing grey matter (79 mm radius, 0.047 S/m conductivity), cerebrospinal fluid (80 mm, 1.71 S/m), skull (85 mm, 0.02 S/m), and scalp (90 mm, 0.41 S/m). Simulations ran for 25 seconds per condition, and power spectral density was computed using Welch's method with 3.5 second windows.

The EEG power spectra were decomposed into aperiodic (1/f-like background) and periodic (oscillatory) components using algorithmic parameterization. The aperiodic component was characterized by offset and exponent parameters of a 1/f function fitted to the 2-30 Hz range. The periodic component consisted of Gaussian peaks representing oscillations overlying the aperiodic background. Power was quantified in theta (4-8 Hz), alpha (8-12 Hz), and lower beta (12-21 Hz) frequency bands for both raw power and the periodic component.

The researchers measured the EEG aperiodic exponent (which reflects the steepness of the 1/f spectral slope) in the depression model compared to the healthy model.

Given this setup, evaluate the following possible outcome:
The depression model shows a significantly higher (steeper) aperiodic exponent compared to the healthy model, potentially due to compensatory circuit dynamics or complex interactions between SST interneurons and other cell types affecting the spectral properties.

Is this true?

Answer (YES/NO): NO